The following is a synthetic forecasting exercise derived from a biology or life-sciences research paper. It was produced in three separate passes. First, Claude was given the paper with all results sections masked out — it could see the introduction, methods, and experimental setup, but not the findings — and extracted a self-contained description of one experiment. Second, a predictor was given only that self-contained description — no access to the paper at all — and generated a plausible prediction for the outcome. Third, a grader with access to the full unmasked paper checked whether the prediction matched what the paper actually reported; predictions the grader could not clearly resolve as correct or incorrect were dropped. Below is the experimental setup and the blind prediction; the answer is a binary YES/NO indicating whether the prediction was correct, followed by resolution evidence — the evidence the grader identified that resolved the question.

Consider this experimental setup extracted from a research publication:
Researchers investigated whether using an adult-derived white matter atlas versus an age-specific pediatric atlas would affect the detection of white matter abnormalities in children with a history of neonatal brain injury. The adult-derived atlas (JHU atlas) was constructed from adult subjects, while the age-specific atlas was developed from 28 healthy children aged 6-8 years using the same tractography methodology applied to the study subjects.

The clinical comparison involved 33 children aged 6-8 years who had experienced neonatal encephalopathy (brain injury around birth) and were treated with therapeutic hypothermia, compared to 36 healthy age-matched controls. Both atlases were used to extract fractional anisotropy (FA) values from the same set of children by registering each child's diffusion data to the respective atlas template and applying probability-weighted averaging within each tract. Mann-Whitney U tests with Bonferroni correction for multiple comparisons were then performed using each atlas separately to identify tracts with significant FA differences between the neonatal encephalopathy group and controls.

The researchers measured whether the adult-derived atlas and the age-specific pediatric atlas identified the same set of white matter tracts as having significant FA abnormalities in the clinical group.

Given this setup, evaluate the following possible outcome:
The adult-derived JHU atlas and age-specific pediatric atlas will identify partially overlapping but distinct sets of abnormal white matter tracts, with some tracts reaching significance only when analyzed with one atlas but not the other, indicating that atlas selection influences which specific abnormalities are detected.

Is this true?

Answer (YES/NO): YES